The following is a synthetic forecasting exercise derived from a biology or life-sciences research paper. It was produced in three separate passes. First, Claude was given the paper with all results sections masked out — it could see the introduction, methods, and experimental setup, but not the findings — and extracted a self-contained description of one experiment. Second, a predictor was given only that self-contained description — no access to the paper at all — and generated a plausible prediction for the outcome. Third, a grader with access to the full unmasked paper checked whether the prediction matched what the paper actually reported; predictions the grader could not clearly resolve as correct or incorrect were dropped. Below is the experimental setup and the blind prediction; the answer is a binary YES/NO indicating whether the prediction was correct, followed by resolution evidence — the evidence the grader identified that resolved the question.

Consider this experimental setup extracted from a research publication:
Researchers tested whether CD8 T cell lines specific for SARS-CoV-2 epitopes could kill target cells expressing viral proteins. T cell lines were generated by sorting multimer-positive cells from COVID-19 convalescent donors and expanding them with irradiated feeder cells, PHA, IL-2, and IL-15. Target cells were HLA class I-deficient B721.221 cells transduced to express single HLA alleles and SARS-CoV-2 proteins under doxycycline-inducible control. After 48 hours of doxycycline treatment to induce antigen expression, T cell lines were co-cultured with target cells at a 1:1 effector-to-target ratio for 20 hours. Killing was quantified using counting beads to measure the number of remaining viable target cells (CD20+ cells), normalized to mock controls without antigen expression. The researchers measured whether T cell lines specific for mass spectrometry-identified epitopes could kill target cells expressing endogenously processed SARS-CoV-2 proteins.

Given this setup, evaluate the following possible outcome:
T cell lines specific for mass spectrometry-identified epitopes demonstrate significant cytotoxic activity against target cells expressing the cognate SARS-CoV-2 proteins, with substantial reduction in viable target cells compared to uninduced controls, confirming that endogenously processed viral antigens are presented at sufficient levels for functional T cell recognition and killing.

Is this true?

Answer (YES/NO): YES